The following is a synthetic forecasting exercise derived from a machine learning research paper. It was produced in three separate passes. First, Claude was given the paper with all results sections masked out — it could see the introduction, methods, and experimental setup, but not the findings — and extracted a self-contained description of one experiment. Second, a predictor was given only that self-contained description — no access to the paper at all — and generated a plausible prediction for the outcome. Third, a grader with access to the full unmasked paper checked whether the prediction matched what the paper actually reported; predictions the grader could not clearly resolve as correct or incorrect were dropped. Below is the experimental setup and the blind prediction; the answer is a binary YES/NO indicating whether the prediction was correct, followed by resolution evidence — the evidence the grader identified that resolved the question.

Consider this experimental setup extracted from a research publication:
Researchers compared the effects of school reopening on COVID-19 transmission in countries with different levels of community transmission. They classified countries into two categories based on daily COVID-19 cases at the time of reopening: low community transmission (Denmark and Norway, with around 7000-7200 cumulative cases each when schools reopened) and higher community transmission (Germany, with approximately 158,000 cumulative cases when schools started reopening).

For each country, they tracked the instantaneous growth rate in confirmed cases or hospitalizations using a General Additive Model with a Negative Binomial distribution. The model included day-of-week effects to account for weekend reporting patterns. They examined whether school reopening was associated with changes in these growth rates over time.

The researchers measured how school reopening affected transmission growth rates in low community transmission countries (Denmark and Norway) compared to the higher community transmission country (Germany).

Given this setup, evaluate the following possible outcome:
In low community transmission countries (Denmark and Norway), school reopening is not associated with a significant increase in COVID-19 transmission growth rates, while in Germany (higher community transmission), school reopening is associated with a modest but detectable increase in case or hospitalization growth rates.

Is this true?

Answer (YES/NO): YES